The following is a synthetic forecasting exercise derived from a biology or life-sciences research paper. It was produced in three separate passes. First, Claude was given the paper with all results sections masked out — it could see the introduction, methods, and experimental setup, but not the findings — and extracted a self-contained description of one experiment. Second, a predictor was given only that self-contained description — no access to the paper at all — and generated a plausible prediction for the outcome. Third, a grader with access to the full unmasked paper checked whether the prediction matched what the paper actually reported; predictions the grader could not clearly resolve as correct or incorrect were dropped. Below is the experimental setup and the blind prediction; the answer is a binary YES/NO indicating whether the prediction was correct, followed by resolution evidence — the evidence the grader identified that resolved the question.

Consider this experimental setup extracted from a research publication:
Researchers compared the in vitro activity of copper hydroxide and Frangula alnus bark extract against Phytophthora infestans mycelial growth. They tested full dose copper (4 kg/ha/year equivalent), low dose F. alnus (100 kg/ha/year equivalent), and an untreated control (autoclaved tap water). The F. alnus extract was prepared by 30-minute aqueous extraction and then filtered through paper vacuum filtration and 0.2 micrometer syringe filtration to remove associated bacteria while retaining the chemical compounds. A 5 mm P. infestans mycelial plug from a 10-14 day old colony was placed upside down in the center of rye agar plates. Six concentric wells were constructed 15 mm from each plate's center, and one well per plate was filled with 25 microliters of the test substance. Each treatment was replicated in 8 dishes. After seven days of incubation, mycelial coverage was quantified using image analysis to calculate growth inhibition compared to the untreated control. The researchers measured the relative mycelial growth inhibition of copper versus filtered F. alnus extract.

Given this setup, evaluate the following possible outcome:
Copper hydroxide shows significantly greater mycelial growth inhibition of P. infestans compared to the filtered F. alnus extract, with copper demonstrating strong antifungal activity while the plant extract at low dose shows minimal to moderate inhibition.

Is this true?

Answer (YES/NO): YES